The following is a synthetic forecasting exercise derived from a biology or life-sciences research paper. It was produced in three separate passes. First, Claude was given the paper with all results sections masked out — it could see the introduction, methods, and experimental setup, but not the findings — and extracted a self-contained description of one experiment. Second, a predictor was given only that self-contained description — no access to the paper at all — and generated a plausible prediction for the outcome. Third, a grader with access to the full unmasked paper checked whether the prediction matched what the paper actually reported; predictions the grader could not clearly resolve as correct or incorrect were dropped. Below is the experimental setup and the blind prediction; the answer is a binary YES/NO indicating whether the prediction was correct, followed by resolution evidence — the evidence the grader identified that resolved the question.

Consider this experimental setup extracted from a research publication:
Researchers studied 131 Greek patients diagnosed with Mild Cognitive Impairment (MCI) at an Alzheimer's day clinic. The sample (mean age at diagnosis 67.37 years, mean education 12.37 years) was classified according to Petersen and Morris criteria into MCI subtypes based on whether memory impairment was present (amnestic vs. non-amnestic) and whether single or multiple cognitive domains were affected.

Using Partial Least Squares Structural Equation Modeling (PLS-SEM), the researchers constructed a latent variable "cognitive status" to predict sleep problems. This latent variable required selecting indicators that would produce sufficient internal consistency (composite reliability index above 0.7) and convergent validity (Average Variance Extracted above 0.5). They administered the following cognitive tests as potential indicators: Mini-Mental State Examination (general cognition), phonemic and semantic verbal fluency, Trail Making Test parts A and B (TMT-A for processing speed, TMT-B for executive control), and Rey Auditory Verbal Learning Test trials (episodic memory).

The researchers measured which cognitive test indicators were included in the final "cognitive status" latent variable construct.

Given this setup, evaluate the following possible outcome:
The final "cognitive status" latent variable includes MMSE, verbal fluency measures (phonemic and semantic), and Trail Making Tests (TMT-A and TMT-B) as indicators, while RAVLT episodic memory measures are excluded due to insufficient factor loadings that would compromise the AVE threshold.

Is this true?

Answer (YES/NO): NO